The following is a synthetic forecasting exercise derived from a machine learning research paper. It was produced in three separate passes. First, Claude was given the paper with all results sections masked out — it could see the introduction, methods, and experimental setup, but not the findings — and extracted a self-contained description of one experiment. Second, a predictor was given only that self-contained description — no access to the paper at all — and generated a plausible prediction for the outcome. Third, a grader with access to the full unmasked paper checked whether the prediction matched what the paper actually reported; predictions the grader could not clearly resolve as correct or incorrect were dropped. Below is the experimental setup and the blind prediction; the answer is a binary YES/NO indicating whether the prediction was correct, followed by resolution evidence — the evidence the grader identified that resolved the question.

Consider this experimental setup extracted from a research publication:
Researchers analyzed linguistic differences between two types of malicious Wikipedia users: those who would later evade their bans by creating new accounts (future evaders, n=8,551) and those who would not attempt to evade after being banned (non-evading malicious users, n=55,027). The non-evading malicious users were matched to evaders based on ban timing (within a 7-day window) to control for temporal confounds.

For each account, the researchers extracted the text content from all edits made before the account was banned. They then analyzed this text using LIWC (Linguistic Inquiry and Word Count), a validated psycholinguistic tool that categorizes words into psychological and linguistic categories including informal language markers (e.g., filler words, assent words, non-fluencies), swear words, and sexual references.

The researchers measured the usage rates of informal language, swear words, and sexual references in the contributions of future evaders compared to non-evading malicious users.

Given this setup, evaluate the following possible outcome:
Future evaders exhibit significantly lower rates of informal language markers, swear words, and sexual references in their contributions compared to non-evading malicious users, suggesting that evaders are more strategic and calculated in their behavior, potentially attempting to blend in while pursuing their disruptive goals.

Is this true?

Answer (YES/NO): YES